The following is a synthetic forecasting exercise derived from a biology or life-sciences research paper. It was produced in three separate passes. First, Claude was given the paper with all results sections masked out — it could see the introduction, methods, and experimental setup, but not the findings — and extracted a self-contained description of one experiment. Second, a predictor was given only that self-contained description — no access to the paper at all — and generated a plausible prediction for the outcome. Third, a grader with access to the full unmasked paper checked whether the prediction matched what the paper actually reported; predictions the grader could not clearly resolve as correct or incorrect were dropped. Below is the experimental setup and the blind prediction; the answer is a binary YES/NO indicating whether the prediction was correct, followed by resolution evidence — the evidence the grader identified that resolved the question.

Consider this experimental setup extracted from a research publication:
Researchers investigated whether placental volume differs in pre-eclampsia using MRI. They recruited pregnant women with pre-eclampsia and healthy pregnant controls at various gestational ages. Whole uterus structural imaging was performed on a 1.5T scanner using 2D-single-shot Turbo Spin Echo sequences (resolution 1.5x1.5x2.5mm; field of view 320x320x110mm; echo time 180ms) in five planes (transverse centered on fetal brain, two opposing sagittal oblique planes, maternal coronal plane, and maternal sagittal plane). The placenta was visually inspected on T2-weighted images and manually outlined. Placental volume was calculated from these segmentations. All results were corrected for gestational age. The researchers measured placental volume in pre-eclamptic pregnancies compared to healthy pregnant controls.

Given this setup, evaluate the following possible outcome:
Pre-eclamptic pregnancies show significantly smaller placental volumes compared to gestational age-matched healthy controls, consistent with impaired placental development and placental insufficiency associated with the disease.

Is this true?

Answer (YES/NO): YES